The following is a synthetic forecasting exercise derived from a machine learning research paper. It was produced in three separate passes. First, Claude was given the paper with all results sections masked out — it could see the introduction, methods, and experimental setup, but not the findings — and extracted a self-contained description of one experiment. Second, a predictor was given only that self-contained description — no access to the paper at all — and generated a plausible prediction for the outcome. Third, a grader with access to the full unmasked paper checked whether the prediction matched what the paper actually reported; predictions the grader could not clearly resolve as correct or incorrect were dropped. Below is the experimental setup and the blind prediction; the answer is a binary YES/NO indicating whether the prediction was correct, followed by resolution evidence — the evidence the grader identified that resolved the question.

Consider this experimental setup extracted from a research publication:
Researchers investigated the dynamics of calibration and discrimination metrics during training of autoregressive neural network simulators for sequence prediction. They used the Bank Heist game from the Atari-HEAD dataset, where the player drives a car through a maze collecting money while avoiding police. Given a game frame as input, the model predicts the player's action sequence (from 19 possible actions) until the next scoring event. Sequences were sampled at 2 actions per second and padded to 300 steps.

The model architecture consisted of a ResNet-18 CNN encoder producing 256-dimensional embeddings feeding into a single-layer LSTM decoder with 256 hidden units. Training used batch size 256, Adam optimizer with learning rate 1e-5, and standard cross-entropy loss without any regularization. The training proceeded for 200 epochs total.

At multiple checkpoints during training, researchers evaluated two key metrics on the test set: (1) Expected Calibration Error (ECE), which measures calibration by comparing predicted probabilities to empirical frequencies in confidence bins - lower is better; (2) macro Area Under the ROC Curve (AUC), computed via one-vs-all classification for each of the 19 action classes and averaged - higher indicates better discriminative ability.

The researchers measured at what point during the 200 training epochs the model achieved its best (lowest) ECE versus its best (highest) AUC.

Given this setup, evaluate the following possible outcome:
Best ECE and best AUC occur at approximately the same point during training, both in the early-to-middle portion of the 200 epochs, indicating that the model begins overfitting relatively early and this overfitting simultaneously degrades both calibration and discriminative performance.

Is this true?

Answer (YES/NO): NO